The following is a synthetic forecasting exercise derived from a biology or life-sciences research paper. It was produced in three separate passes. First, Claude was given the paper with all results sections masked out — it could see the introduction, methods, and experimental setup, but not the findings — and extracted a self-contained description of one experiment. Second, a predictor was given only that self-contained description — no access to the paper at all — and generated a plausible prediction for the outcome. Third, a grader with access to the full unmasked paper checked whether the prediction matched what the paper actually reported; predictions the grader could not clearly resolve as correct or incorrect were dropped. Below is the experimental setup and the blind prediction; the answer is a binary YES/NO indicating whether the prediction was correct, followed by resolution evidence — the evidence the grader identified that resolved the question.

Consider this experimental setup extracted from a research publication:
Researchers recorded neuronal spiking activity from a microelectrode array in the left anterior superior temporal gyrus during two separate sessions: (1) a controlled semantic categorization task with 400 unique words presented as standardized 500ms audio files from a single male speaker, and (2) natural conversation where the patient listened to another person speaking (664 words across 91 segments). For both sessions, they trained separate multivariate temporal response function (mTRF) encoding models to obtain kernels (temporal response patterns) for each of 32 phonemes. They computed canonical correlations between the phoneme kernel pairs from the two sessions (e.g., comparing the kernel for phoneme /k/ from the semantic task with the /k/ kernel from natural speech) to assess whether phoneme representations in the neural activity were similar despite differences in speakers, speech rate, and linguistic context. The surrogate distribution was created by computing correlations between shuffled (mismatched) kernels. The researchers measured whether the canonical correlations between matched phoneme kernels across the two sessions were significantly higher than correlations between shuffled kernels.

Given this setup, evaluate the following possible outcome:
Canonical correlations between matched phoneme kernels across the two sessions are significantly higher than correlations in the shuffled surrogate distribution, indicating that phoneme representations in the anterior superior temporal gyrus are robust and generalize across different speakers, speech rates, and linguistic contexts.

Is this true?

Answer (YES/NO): YES